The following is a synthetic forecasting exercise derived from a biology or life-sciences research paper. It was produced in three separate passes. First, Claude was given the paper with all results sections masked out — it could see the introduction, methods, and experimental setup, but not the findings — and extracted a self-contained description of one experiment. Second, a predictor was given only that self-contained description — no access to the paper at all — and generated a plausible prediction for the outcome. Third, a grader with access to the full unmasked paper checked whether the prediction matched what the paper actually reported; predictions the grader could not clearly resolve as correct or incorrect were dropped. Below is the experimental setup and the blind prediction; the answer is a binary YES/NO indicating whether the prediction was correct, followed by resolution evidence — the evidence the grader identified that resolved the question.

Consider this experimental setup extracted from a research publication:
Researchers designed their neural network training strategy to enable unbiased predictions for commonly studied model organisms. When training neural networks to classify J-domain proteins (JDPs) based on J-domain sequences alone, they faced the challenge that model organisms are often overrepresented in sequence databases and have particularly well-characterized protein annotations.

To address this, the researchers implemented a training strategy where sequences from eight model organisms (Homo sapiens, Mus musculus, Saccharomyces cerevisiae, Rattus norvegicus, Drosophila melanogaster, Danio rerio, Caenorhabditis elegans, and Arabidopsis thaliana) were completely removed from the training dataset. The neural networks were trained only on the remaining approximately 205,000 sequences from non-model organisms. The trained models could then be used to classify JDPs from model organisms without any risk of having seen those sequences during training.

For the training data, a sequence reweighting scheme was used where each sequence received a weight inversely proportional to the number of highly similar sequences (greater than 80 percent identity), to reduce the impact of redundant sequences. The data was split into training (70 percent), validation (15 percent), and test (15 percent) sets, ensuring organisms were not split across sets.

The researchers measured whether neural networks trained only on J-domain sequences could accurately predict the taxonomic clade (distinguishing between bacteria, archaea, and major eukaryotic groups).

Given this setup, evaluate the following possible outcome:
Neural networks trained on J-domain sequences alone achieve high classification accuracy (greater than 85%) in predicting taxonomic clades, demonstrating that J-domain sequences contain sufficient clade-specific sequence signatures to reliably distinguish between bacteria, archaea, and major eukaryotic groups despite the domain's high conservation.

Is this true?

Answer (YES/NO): YES